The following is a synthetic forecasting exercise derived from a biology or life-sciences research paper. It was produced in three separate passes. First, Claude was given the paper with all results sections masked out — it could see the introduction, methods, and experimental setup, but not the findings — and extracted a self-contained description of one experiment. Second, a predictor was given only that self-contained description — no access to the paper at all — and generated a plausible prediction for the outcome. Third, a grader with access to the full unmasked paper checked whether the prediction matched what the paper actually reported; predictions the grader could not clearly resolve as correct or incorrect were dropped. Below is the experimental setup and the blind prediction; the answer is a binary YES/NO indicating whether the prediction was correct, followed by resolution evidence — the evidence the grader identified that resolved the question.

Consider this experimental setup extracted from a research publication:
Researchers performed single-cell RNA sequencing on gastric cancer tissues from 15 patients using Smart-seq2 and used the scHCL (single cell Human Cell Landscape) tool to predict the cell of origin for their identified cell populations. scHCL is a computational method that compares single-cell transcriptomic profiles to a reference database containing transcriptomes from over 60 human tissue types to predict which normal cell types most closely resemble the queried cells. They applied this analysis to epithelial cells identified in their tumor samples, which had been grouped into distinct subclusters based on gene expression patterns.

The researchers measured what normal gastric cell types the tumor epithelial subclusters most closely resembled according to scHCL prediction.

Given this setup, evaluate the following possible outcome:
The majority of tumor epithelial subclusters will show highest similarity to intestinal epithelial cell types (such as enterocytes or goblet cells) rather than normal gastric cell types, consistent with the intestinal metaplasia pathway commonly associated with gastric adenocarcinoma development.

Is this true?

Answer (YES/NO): NO